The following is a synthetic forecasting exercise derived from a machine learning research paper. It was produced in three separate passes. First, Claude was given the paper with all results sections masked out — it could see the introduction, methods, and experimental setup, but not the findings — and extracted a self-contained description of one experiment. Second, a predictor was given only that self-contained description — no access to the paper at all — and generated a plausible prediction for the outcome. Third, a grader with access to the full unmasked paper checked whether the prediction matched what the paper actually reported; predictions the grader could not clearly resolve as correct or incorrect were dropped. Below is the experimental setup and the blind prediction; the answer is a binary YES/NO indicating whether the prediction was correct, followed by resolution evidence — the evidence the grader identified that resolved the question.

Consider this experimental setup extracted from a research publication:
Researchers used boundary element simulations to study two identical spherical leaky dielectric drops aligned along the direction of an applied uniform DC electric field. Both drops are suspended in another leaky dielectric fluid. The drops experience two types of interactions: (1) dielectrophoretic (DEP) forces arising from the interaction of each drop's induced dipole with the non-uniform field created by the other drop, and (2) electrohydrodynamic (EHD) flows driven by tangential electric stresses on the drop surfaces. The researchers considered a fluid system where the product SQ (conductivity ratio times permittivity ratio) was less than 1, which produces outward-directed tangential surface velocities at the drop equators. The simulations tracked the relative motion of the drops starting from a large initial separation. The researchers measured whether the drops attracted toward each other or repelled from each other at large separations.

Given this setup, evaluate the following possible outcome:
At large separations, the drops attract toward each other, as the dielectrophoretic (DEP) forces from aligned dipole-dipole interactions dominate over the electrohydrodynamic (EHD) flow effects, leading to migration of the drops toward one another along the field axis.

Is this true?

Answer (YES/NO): NO